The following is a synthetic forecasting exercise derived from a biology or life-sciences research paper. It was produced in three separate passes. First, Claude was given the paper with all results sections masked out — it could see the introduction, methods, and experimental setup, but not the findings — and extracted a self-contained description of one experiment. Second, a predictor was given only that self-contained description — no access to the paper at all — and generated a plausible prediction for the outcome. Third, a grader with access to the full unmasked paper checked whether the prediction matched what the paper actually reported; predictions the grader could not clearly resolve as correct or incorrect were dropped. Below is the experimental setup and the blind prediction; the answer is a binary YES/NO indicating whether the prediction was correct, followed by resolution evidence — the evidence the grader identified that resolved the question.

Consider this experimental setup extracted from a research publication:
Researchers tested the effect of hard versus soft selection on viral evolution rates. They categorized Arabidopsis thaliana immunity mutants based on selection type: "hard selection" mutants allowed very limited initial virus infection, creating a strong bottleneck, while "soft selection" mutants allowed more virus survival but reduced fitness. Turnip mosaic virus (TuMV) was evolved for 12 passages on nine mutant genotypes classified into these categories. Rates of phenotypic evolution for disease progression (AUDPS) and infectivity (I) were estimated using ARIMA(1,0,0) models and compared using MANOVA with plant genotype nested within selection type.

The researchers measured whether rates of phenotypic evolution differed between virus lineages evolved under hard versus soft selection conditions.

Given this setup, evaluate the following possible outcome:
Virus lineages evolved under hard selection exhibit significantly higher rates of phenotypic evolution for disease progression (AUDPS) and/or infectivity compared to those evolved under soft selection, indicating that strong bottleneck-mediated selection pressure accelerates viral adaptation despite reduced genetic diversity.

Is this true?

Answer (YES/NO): YES